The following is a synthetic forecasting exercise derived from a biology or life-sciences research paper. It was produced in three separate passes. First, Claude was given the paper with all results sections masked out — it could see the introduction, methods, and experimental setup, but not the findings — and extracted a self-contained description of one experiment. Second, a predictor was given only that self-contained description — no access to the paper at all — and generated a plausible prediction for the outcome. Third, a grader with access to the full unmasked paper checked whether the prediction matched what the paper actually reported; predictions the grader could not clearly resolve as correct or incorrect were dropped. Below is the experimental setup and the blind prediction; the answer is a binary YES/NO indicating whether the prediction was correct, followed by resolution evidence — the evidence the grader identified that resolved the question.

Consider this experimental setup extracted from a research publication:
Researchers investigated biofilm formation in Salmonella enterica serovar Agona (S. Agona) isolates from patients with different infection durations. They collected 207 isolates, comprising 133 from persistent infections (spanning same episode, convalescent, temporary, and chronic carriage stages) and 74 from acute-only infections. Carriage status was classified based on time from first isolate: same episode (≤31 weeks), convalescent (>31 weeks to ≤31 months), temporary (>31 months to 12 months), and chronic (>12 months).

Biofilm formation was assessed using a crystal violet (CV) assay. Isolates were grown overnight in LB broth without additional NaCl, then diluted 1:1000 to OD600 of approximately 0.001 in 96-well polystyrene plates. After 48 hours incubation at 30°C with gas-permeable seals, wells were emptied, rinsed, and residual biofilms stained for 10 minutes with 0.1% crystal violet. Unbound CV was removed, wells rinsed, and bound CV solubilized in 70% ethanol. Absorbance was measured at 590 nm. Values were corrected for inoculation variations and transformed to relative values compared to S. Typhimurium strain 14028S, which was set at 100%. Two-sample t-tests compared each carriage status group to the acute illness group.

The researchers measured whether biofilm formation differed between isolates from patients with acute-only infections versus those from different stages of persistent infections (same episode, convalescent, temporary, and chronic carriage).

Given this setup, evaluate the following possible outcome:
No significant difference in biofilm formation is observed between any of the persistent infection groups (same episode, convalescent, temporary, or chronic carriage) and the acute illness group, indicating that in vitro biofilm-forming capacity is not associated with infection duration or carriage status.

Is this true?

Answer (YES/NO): NO